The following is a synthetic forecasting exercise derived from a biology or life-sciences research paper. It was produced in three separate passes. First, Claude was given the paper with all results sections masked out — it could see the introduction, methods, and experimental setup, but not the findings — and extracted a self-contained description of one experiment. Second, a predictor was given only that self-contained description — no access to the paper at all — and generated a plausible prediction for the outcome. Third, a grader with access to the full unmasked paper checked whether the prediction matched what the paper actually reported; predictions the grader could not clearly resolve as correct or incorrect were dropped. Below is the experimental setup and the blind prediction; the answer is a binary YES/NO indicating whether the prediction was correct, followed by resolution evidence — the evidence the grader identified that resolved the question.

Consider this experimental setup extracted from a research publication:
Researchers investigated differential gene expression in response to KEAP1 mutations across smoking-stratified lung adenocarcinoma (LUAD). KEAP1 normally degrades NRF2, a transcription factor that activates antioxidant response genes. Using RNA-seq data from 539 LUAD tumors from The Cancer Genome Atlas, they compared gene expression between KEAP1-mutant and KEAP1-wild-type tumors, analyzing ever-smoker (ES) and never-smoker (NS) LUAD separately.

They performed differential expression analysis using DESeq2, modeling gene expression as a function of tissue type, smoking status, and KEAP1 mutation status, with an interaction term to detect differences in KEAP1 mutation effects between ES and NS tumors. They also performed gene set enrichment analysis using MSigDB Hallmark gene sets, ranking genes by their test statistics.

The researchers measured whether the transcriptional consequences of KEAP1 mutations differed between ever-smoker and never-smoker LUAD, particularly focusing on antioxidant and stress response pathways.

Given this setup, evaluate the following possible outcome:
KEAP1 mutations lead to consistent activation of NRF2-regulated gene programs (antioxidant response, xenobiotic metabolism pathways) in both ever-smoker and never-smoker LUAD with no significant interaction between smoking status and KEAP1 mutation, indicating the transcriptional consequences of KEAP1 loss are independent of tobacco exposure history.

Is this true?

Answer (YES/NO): NO